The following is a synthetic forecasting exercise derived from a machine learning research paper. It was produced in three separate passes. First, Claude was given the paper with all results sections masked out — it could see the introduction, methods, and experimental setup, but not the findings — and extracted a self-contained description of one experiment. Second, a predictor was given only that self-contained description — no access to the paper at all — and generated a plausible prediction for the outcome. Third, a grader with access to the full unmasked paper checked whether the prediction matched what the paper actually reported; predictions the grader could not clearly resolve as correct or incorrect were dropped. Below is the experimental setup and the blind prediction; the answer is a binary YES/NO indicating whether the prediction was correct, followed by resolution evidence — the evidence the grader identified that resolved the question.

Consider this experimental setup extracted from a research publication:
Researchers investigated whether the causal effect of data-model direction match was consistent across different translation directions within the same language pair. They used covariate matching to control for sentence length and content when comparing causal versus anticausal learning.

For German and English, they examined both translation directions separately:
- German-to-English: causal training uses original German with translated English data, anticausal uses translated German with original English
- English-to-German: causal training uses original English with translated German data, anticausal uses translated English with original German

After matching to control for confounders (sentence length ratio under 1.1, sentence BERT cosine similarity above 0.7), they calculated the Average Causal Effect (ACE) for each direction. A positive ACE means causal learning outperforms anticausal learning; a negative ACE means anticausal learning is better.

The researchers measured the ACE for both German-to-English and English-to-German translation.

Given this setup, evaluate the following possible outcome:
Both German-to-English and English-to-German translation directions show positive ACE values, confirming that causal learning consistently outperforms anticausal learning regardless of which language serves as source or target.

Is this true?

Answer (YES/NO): NO